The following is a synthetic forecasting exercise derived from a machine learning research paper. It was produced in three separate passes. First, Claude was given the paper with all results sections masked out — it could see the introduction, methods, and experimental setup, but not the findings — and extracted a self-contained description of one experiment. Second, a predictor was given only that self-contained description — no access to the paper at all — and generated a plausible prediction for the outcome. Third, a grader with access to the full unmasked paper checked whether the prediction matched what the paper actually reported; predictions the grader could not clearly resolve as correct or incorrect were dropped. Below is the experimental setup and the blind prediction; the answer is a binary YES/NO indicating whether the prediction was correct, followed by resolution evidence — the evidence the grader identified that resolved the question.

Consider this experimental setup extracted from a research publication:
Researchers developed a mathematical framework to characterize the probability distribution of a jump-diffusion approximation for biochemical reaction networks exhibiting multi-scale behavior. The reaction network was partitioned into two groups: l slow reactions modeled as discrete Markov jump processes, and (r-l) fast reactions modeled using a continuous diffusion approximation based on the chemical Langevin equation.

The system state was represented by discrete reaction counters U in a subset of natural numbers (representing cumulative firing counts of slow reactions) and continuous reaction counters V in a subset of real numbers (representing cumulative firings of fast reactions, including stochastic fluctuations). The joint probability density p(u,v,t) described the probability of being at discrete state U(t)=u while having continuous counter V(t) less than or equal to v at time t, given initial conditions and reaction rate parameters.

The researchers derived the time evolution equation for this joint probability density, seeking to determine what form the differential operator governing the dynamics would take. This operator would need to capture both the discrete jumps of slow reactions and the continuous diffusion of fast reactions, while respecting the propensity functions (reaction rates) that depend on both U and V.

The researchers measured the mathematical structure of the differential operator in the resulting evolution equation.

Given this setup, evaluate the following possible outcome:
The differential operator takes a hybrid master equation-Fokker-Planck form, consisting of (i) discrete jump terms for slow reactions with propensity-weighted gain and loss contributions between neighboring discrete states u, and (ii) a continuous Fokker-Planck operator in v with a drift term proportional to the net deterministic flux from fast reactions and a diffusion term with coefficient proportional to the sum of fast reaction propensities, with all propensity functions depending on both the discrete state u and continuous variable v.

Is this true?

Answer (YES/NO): NO